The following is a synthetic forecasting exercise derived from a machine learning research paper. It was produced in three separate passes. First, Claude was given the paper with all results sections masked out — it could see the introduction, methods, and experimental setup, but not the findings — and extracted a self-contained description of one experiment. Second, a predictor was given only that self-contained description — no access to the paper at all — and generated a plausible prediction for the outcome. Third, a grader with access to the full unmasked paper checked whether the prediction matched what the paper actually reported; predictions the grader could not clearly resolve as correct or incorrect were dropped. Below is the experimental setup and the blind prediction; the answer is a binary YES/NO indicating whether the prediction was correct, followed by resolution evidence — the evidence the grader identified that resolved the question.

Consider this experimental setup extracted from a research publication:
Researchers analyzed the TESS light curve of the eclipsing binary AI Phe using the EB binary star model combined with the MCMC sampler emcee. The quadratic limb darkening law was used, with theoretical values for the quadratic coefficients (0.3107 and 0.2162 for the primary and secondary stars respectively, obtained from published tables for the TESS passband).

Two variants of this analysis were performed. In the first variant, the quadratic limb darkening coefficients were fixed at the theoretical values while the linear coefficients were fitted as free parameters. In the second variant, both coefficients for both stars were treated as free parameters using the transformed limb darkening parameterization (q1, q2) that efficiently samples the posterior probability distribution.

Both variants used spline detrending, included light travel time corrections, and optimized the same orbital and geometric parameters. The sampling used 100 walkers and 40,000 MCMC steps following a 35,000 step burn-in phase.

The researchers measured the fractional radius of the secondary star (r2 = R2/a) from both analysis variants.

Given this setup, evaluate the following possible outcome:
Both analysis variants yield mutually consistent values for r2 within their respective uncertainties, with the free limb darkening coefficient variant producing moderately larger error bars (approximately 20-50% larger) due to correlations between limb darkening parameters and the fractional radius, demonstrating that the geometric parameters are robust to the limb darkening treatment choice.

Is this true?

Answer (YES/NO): YES